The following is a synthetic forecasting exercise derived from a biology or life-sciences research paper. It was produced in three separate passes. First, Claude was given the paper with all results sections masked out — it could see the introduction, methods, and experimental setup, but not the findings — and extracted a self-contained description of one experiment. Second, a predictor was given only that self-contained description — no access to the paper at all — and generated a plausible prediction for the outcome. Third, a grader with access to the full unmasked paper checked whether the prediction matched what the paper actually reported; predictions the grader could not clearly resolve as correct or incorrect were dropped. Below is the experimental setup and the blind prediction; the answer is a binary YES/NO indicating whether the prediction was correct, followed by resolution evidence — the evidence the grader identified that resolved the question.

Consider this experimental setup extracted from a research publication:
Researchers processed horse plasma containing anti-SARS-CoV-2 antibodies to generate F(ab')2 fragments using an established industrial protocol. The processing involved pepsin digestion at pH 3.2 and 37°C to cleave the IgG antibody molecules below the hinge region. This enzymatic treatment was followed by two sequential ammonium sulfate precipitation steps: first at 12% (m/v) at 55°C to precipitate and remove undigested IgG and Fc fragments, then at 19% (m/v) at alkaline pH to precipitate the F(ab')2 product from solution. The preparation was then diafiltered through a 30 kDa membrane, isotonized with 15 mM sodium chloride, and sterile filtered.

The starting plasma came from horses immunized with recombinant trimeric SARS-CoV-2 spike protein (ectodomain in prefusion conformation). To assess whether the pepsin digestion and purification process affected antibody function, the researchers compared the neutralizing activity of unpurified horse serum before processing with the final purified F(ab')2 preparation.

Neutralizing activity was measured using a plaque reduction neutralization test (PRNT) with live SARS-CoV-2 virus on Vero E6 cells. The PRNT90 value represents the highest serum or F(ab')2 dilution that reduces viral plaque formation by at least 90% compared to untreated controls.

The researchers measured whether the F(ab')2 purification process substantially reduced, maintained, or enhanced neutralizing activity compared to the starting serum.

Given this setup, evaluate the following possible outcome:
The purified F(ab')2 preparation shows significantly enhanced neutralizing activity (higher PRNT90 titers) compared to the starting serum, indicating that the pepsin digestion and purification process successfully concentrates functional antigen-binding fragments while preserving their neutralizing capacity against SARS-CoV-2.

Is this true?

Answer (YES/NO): NO